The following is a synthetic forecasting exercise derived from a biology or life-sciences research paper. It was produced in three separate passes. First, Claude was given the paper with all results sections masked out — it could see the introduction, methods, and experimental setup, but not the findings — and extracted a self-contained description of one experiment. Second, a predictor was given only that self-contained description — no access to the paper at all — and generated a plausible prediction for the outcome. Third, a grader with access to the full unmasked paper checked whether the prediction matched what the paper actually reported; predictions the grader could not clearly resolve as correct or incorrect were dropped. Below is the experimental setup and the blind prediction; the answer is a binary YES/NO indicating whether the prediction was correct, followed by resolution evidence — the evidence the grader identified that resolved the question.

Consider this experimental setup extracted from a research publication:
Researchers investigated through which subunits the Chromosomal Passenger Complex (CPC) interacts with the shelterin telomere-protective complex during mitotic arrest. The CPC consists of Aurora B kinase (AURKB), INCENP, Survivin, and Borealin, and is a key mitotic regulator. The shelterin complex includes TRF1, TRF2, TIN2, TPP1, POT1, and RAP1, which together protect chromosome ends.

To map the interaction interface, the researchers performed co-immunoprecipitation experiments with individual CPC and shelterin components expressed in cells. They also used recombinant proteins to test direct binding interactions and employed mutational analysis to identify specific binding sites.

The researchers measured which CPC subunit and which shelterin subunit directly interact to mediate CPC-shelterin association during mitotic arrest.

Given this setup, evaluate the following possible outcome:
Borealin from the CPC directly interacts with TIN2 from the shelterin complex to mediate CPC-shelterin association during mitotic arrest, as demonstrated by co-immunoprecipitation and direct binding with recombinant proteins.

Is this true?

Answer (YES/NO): NO